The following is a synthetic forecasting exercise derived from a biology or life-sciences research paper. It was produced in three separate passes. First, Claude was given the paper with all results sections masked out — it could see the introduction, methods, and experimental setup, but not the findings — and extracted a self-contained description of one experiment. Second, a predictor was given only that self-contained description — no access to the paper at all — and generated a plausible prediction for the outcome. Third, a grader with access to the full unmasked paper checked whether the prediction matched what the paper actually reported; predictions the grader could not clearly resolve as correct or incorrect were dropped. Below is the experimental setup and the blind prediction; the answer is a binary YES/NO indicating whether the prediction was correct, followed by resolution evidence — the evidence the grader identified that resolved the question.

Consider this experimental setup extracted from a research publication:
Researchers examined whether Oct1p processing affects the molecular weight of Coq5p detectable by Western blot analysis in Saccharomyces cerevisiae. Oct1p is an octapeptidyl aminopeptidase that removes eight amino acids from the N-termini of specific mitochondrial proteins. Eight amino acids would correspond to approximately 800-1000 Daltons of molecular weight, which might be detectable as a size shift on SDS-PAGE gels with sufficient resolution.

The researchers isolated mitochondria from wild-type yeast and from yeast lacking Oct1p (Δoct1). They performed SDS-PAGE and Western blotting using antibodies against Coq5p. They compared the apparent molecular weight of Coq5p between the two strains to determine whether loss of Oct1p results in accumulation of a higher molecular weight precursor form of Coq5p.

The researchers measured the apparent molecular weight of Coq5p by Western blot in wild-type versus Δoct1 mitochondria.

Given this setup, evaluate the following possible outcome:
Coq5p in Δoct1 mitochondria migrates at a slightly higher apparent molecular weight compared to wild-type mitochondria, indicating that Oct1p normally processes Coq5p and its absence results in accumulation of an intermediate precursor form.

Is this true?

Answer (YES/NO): NO